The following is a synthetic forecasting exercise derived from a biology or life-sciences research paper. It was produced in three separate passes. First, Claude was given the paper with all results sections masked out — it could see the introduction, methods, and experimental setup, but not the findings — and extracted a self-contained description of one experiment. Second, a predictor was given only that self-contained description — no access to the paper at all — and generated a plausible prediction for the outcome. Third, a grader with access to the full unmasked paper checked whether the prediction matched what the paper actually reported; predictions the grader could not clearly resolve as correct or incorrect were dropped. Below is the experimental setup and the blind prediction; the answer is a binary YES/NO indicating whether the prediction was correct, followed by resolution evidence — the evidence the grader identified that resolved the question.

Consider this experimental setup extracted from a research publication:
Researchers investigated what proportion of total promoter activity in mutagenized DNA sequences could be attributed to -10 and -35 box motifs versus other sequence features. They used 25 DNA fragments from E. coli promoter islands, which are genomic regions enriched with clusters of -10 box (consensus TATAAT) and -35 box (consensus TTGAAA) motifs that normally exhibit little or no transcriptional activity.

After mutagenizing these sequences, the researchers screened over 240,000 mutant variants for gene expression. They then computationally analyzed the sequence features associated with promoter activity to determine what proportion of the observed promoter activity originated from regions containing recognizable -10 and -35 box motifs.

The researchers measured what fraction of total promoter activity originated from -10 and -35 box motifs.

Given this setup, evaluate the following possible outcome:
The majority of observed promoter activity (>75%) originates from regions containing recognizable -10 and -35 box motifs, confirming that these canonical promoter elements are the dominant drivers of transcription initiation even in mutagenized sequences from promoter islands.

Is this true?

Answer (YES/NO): NO